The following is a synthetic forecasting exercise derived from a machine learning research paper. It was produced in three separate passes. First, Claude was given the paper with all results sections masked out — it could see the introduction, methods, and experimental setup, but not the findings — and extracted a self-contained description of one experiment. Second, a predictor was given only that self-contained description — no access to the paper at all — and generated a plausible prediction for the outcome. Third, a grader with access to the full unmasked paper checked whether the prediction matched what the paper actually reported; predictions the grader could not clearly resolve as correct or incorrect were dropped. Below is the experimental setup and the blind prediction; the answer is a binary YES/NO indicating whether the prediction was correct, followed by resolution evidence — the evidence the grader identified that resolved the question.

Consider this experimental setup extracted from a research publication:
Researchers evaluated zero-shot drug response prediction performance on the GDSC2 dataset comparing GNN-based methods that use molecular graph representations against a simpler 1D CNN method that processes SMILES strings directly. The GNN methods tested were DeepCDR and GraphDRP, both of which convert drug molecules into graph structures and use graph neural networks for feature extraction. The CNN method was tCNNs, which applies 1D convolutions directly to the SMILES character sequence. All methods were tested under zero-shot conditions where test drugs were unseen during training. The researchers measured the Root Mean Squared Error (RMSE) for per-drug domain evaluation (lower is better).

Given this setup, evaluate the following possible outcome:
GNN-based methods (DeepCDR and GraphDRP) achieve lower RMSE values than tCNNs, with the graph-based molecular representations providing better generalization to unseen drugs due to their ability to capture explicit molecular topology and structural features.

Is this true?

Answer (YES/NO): NO